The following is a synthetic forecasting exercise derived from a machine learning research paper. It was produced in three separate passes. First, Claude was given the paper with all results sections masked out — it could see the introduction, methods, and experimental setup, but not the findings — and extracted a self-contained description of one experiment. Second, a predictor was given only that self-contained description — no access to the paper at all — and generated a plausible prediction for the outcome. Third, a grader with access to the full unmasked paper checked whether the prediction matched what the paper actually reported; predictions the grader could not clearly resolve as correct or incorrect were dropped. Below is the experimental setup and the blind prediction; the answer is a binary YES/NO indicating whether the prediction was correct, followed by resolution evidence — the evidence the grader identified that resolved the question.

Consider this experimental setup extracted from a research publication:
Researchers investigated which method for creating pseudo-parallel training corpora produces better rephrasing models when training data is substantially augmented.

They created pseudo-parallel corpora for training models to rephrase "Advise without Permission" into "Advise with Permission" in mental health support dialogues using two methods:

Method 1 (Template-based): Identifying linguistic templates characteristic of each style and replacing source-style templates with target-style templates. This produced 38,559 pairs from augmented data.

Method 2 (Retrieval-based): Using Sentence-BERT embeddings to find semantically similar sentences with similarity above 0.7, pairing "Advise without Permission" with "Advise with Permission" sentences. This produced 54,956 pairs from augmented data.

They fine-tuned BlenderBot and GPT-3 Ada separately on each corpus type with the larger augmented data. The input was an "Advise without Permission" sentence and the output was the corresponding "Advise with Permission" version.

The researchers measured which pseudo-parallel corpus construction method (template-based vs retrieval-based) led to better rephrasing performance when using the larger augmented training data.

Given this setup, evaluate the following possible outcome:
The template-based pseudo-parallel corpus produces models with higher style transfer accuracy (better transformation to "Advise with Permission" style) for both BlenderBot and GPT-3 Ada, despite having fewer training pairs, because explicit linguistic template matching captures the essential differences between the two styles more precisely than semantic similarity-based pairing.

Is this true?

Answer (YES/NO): YES